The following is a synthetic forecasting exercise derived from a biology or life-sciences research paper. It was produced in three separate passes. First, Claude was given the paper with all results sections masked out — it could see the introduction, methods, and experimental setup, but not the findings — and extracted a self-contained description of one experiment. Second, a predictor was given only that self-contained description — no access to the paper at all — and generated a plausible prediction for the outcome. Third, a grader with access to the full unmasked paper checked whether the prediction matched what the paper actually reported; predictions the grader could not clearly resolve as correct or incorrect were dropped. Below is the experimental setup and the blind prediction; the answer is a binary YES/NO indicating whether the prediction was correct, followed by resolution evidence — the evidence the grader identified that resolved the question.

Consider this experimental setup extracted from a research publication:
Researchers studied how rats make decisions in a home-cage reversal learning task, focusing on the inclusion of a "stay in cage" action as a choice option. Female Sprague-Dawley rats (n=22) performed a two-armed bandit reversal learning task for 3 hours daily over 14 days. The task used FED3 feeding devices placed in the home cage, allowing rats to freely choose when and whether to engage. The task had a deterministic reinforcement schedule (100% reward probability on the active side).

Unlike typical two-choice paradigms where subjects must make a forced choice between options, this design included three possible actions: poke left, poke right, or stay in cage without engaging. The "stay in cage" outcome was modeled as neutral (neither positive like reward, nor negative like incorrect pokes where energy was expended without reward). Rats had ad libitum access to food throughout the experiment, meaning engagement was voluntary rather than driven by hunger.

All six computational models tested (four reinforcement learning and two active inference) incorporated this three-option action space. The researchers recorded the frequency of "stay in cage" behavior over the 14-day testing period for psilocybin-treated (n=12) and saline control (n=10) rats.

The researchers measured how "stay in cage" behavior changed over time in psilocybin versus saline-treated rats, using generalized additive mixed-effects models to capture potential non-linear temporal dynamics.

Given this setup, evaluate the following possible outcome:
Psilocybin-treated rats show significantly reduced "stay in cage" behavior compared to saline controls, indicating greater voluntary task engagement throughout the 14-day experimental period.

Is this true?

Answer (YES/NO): NO